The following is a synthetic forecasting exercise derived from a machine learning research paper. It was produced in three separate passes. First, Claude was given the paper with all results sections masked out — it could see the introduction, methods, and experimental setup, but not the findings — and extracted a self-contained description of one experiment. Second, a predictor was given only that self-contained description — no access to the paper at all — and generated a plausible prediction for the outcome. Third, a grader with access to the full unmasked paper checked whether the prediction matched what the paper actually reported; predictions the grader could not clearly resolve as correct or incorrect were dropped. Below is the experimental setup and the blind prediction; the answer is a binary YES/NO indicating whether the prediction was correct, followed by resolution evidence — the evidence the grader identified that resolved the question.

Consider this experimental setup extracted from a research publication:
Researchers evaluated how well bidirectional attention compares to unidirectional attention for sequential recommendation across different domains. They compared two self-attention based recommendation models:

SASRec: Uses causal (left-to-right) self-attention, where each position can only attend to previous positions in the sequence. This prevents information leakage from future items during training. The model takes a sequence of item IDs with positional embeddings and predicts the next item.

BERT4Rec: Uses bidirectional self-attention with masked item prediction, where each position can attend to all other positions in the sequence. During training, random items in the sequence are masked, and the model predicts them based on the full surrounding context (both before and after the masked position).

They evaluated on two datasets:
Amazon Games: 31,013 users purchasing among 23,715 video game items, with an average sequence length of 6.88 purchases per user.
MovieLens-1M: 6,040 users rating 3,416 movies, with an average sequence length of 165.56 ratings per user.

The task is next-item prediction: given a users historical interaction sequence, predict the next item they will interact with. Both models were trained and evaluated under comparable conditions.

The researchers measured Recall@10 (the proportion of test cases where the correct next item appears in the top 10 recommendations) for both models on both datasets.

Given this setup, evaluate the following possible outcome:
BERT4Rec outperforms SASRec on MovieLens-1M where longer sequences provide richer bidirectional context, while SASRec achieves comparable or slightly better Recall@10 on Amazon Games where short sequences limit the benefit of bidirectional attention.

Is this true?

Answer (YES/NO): NO